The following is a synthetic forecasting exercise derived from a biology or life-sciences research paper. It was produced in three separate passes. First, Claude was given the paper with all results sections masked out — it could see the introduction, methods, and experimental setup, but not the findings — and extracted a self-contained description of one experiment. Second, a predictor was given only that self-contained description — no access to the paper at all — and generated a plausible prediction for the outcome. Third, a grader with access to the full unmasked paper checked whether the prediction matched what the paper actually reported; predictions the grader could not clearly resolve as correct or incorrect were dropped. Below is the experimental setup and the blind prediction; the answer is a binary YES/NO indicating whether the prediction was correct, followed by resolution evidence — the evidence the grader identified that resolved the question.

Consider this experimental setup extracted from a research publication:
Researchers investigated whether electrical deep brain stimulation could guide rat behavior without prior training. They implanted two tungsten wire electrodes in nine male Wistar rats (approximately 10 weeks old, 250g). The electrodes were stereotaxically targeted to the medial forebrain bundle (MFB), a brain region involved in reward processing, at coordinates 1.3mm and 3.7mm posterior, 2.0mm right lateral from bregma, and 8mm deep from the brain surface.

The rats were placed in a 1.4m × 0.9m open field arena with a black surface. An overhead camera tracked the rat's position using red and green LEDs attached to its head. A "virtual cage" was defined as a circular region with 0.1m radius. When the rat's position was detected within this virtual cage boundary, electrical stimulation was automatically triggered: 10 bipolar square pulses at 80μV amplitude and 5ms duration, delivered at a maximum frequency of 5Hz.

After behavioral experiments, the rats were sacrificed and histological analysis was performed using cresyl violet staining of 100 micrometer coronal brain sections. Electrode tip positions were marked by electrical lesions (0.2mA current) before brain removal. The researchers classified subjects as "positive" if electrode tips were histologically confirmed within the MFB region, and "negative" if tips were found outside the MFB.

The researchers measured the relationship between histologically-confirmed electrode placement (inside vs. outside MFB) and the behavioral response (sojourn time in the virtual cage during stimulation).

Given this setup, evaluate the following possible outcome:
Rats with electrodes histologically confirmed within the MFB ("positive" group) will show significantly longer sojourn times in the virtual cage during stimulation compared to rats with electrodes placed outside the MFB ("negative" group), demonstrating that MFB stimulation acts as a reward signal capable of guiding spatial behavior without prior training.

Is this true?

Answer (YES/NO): YES